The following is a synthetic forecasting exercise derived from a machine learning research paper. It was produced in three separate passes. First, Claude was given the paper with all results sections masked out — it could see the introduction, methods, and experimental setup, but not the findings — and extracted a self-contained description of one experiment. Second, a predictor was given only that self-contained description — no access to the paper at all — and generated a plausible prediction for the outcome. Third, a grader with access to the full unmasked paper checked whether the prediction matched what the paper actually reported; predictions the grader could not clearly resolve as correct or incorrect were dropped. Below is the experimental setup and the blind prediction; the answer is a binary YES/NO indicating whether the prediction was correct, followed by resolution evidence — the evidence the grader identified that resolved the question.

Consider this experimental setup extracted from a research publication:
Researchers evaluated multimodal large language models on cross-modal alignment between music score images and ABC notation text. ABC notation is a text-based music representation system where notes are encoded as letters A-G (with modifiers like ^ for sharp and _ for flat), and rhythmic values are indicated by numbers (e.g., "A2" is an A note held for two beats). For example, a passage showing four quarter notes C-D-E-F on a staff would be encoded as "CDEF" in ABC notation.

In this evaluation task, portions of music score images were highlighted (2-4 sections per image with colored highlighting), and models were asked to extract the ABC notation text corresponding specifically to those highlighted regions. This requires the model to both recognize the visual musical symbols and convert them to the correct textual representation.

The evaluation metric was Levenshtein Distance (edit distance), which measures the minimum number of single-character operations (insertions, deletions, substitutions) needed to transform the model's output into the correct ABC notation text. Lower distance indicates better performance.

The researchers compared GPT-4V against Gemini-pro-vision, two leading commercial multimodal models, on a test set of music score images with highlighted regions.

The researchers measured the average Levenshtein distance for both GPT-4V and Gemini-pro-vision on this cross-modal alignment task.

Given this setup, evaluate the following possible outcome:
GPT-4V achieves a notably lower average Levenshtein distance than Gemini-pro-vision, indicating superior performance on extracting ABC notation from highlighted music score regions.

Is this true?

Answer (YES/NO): NO